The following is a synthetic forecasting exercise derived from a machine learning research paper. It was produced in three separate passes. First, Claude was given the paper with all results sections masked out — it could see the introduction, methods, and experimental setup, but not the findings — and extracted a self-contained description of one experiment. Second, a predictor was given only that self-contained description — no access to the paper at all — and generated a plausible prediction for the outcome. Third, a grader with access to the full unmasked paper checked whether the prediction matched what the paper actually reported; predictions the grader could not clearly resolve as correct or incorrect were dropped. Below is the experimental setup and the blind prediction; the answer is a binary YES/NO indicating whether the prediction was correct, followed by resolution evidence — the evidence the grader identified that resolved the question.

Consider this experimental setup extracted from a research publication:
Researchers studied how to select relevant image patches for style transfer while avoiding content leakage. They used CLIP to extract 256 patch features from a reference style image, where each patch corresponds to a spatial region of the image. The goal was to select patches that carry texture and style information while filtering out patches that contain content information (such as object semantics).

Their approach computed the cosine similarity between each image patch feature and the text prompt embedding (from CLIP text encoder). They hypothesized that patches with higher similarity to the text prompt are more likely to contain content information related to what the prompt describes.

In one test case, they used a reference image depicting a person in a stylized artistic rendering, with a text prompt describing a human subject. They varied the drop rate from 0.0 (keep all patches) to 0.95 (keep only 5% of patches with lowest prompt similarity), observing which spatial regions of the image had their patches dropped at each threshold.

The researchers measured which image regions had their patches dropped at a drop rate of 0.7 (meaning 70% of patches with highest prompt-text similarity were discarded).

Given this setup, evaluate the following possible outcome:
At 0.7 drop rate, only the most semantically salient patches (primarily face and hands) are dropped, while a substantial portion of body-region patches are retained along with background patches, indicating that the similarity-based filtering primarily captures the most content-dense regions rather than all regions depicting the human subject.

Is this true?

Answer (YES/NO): NO